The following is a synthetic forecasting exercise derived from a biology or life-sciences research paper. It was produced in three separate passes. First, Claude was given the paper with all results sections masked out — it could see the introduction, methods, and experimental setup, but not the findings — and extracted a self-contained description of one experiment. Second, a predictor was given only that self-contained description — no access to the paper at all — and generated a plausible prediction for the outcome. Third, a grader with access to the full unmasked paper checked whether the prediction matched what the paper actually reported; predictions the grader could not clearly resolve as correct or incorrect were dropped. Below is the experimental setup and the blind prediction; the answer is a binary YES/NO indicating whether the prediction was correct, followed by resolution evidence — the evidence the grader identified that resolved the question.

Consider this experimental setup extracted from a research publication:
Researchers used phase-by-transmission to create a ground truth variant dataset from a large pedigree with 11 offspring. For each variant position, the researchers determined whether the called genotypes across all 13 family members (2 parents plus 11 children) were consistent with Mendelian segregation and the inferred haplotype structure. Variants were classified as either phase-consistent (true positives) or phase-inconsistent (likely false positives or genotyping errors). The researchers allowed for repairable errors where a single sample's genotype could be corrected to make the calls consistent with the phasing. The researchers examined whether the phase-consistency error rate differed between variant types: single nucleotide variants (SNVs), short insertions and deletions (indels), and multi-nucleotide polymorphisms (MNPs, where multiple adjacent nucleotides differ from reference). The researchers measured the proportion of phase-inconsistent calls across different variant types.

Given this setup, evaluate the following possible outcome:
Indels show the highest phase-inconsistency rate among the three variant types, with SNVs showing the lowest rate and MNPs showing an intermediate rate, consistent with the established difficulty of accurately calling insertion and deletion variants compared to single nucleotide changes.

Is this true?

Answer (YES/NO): NO